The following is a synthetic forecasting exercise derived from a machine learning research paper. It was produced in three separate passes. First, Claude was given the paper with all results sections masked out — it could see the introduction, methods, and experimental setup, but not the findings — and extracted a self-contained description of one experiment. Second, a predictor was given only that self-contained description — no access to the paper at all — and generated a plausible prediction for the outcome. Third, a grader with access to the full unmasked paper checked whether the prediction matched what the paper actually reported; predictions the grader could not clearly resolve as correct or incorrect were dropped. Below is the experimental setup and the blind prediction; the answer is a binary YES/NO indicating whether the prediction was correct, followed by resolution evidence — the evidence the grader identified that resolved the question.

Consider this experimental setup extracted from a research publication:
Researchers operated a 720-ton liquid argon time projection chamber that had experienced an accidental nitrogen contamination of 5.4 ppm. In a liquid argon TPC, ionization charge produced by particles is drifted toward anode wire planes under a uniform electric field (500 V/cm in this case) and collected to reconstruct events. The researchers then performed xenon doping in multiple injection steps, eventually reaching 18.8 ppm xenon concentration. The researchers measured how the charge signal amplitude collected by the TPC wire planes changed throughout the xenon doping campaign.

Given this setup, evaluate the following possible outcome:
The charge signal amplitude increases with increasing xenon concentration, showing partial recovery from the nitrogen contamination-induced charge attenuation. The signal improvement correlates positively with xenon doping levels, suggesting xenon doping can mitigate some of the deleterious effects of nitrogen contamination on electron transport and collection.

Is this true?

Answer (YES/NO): NO